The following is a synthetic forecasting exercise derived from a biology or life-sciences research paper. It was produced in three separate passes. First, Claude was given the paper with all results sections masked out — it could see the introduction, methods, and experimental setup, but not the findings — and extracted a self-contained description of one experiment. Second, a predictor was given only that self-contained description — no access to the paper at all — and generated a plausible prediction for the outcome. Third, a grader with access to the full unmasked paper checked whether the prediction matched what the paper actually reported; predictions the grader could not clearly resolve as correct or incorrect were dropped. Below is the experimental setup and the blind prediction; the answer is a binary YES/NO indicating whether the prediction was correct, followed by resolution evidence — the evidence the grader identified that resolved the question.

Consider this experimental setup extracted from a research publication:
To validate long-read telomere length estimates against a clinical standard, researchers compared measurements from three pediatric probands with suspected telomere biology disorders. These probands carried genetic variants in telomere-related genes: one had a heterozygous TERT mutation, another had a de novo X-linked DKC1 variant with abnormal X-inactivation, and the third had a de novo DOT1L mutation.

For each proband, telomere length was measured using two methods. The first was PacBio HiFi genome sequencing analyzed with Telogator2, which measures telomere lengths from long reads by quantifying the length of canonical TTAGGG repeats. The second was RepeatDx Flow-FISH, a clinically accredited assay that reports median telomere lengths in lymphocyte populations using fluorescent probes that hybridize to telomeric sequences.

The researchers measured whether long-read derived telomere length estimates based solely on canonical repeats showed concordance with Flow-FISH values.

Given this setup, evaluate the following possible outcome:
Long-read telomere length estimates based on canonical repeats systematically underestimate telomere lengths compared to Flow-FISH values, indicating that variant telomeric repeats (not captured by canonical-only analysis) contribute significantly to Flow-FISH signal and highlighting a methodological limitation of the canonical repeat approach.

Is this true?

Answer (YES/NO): YES